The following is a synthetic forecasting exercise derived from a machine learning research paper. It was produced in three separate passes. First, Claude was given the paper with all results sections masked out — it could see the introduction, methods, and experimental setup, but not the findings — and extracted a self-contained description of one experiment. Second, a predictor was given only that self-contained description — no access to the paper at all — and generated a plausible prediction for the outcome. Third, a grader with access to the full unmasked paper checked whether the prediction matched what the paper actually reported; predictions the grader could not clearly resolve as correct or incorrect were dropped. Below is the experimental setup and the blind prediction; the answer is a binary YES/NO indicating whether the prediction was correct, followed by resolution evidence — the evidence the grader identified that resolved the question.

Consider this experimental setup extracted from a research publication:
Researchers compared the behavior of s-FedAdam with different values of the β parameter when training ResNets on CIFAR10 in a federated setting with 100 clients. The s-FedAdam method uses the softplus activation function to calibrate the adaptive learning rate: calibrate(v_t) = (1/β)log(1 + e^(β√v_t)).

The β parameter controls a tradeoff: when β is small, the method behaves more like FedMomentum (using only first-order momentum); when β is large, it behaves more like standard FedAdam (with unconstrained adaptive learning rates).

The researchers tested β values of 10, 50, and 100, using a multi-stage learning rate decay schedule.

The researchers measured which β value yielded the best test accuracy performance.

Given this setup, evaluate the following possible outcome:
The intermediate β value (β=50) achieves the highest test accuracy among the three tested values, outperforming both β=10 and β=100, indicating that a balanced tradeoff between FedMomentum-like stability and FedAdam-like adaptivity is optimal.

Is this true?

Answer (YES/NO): YES